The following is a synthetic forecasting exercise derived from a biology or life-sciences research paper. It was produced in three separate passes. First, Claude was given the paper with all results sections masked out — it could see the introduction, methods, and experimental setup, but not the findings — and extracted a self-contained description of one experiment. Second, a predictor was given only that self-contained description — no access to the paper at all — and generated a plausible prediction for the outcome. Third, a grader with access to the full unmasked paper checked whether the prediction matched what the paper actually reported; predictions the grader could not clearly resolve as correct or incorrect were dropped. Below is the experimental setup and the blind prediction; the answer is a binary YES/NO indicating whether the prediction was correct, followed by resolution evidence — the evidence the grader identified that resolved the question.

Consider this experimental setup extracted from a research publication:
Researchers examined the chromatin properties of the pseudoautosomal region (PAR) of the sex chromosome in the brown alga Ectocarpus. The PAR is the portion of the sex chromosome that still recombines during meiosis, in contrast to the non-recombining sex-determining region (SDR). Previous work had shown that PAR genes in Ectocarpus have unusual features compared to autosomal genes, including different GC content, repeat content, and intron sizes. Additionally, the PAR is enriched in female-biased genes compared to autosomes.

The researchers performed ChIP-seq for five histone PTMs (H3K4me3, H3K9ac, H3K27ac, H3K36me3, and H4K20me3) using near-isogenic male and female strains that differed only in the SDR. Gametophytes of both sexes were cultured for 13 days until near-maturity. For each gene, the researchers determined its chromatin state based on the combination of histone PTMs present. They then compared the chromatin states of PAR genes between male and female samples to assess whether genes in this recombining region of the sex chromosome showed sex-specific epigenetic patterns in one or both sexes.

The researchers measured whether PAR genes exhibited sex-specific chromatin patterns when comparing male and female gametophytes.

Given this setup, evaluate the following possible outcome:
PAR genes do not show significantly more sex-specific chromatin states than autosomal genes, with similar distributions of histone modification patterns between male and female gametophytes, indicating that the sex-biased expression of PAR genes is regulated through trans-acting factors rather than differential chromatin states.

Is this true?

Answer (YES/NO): NO